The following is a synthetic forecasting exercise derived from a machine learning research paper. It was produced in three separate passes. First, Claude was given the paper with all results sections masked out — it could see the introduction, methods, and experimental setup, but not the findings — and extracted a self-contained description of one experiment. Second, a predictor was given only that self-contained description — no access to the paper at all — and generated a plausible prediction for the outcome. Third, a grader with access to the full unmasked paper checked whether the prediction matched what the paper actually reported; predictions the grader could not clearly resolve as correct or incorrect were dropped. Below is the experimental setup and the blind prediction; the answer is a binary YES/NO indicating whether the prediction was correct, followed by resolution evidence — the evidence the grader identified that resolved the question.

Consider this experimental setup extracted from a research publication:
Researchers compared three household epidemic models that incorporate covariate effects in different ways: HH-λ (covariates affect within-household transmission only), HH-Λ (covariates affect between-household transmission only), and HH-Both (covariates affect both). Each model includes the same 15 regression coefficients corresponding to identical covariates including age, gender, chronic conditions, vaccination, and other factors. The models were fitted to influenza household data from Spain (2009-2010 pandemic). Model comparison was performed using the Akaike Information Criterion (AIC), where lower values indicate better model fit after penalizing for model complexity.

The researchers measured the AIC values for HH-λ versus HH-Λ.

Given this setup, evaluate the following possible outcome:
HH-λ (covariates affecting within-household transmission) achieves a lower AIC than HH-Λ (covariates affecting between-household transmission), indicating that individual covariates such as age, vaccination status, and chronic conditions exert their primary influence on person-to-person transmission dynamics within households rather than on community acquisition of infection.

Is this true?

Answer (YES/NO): NO